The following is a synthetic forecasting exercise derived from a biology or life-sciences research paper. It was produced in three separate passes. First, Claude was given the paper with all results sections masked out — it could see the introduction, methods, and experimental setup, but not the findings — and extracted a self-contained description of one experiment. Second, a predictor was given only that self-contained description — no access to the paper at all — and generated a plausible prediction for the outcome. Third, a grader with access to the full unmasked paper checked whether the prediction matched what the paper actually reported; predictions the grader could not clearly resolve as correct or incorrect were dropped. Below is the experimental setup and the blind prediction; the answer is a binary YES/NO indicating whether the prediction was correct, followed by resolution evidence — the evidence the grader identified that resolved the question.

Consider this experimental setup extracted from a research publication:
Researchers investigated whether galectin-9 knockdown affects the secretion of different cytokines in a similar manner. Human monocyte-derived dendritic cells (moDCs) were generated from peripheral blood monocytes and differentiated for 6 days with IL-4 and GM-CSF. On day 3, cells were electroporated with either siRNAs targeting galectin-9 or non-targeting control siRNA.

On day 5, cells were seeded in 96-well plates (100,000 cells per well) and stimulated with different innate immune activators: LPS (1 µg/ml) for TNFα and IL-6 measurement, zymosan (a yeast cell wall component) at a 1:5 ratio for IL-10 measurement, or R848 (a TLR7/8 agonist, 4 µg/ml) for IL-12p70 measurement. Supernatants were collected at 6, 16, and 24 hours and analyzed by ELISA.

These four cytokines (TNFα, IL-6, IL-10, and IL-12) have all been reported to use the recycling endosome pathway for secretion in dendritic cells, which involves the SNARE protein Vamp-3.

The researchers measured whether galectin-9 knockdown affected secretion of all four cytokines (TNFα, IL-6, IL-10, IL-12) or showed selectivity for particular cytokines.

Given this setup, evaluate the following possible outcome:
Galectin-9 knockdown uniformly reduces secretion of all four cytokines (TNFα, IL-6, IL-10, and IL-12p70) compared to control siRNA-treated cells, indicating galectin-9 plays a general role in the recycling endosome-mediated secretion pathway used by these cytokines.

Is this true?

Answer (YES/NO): YES